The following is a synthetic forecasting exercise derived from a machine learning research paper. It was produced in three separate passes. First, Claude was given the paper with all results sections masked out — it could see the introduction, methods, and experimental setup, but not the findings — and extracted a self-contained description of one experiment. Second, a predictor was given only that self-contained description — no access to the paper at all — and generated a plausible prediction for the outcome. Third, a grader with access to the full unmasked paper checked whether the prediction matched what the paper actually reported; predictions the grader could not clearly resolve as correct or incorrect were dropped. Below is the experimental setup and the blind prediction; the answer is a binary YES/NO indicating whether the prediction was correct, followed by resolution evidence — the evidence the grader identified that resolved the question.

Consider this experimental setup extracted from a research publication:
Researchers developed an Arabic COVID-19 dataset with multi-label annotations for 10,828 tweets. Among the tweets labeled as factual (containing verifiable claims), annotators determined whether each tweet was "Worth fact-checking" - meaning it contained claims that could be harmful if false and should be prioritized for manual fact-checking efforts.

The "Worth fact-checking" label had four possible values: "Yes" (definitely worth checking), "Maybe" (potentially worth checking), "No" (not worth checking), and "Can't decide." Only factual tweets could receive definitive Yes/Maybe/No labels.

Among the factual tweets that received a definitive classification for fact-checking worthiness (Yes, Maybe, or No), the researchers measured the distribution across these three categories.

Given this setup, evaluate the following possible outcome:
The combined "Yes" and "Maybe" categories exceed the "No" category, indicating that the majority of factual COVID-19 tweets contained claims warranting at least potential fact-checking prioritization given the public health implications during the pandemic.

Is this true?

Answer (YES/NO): YES